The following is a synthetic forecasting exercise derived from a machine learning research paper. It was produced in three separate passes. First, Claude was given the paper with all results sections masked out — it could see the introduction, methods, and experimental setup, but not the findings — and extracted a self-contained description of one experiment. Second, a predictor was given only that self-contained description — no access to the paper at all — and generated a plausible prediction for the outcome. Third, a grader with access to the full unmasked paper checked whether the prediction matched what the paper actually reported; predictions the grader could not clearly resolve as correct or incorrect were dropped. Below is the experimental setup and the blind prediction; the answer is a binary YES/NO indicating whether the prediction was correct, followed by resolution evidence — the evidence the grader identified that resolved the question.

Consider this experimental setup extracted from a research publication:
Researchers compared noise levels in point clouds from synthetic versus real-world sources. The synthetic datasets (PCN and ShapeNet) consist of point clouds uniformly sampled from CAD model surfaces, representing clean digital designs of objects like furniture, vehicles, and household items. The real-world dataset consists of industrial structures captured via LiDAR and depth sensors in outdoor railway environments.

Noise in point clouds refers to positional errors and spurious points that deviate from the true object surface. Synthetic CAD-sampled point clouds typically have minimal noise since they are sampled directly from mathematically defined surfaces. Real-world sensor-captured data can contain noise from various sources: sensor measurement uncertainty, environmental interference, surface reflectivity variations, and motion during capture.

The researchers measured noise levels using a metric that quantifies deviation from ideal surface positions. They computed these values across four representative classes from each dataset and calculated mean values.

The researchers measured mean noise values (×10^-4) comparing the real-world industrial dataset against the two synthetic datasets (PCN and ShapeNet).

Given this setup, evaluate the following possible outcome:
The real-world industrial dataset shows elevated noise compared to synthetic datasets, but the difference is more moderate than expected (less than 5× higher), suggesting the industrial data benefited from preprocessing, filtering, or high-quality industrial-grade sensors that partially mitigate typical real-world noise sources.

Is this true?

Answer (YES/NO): NO